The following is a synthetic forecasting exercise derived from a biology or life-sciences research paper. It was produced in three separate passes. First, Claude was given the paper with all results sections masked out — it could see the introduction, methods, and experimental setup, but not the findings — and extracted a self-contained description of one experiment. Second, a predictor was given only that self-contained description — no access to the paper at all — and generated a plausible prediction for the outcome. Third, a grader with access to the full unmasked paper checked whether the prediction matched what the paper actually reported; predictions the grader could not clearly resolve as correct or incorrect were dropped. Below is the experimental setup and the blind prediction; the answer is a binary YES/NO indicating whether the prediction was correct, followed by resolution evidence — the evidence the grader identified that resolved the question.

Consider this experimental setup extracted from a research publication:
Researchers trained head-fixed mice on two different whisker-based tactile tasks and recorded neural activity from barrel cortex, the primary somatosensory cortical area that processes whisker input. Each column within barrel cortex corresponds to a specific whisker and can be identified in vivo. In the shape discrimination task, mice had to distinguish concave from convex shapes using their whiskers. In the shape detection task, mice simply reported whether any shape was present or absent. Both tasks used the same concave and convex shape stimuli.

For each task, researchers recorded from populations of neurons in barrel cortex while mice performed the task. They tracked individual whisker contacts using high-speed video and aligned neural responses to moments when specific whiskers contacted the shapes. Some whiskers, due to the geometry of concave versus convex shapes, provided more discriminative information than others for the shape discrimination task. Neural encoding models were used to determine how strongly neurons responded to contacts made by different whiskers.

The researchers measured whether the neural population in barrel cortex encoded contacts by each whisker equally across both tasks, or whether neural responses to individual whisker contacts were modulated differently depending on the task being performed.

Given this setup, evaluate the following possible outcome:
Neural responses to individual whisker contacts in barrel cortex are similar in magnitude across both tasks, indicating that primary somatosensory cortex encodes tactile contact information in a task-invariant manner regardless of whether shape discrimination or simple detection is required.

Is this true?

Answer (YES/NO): NO